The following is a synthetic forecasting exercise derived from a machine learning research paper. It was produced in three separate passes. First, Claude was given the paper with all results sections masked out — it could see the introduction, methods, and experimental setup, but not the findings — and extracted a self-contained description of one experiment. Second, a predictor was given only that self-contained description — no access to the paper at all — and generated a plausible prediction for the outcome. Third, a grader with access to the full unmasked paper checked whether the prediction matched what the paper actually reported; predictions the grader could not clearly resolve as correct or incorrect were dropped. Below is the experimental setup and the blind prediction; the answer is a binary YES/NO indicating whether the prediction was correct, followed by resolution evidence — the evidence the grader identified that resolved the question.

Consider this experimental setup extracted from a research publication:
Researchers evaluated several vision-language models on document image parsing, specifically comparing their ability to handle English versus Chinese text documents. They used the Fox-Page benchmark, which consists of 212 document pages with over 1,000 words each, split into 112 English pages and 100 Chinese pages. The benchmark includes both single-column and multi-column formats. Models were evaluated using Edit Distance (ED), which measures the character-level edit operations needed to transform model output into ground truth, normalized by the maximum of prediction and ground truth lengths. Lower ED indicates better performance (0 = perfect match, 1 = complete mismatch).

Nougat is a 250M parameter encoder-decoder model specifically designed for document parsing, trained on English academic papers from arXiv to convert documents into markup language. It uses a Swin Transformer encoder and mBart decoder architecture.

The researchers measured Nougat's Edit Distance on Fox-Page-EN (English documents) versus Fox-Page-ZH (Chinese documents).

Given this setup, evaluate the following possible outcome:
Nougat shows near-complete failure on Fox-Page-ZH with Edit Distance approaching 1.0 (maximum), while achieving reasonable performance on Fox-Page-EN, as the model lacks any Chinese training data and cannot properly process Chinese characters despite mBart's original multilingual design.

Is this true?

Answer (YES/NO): YES